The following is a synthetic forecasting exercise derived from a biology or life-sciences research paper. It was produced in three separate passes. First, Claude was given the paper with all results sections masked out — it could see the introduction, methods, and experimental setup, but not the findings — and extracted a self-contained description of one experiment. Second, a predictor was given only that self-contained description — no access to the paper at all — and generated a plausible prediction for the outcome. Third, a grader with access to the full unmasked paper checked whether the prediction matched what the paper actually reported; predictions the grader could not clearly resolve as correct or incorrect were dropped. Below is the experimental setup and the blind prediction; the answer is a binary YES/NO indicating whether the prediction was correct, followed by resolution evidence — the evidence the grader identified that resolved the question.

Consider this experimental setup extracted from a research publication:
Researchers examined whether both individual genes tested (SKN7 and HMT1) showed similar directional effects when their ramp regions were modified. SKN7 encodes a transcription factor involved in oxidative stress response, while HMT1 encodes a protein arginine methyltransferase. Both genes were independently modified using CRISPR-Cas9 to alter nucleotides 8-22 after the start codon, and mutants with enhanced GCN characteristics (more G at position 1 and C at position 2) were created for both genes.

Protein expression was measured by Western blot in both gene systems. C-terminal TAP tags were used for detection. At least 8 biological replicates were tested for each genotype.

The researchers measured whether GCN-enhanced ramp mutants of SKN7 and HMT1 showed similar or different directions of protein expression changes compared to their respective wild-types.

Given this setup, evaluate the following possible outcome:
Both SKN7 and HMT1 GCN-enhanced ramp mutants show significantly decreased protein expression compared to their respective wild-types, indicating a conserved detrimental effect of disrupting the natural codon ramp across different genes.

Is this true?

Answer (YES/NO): YES